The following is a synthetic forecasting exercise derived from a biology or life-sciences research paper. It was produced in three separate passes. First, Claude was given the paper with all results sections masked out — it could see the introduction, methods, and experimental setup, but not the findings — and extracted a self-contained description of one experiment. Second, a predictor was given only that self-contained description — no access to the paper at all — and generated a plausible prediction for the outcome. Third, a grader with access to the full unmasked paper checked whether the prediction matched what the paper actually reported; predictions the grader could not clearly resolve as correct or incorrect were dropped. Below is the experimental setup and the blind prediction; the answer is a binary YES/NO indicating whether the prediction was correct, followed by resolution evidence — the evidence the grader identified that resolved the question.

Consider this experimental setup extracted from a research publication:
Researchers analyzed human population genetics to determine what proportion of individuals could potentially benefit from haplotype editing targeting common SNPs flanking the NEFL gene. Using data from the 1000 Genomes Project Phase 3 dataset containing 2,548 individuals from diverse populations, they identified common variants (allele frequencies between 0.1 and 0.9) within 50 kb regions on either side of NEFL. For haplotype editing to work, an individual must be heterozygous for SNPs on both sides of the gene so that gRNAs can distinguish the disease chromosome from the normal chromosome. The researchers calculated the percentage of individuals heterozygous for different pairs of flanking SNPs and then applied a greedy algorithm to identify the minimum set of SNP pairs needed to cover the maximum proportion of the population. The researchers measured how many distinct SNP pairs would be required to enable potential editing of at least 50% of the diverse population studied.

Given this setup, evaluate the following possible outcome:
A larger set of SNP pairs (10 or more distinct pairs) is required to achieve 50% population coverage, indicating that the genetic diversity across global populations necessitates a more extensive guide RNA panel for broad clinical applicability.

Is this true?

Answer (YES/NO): NO